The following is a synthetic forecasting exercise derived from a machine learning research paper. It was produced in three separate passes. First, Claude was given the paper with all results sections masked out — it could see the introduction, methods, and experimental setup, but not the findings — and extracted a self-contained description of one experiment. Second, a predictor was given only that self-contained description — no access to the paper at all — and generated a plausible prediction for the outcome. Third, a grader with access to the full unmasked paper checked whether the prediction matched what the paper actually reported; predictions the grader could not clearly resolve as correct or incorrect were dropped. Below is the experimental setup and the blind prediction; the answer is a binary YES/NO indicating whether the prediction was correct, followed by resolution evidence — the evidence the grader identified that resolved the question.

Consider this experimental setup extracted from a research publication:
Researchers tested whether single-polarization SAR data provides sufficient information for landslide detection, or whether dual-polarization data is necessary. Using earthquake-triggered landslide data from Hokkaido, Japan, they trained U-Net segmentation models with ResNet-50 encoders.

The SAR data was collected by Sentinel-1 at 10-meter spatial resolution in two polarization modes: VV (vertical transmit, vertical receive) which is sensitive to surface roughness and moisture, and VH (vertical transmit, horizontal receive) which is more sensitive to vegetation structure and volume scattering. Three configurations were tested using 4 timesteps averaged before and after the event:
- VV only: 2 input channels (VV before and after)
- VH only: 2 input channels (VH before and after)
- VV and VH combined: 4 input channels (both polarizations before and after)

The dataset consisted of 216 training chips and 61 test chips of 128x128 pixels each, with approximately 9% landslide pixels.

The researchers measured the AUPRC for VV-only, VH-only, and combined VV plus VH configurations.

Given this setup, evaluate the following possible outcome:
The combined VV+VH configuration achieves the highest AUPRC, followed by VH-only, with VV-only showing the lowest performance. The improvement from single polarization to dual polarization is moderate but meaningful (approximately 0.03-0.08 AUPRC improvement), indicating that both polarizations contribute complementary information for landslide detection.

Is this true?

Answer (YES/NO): NO